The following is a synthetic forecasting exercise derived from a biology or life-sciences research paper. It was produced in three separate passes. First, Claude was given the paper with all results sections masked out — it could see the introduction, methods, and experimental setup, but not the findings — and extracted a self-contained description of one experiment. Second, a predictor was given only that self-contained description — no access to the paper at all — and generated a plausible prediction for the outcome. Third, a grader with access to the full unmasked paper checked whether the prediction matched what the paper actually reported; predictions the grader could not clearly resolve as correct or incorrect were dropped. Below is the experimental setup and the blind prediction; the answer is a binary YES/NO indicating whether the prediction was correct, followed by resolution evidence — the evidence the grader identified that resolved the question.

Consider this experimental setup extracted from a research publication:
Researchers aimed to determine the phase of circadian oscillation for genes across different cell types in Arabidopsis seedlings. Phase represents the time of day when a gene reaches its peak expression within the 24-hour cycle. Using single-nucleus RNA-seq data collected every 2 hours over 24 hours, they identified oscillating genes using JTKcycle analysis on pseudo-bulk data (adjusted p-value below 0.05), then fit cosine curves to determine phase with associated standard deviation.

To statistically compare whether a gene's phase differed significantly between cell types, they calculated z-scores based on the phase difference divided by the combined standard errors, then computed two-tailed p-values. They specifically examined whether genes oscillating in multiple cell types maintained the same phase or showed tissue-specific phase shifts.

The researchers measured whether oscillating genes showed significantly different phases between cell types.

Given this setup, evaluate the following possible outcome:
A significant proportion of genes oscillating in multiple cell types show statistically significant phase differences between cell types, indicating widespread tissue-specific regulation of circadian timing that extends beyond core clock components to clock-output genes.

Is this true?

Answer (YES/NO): NO